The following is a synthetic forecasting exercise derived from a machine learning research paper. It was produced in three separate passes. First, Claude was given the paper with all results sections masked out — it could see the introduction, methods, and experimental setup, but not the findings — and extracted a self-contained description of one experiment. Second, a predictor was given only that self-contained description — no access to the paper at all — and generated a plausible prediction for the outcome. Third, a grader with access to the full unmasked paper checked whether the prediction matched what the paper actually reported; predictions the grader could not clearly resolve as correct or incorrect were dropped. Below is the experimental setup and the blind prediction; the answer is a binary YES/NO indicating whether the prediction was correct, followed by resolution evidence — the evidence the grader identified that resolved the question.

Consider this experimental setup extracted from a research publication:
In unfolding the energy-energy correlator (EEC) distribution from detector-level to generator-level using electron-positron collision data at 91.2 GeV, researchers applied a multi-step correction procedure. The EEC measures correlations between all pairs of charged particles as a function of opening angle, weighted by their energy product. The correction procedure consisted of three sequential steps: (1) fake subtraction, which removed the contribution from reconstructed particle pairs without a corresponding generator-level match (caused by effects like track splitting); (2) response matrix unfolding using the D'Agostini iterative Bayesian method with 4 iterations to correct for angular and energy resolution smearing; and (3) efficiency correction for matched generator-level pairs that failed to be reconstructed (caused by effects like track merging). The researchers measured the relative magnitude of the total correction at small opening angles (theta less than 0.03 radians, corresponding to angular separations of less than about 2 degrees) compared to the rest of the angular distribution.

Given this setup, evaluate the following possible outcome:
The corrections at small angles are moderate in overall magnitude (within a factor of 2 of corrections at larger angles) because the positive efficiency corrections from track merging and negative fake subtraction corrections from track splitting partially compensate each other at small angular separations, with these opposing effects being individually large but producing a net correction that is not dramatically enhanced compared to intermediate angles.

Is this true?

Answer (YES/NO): NO